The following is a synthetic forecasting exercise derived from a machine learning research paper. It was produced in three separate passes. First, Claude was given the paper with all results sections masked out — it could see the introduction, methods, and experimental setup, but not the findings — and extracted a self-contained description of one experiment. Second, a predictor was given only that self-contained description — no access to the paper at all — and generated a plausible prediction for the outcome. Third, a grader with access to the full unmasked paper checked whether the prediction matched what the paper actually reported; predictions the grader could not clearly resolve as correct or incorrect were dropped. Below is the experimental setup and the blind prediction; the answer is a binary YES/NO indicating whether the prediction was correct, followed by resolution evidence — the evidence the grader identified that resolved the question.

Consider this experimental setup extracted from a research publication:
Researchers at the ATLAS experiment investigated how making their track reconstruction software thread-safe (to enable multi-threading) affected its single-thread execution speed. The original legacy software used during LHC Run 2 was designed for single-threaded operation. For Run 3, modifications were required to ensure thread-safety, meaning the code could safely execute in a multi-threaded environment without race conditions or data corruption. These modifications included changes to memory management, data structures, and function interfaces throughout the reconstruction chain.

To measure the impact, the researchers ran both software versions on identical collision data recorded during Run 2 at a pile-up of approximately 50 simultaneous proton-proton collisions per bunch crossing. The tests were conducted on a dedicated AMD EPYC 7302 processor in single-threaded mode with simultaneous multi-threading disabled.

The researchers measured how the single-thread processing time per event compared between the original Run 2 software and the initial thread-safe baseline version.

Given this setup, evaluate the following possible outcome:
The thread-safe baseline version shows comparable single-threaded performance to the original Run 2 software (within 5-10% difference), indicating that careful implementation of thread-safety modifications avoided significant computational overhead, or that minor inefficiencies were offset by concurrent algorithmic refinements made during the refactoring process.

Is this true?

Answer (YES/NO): NO